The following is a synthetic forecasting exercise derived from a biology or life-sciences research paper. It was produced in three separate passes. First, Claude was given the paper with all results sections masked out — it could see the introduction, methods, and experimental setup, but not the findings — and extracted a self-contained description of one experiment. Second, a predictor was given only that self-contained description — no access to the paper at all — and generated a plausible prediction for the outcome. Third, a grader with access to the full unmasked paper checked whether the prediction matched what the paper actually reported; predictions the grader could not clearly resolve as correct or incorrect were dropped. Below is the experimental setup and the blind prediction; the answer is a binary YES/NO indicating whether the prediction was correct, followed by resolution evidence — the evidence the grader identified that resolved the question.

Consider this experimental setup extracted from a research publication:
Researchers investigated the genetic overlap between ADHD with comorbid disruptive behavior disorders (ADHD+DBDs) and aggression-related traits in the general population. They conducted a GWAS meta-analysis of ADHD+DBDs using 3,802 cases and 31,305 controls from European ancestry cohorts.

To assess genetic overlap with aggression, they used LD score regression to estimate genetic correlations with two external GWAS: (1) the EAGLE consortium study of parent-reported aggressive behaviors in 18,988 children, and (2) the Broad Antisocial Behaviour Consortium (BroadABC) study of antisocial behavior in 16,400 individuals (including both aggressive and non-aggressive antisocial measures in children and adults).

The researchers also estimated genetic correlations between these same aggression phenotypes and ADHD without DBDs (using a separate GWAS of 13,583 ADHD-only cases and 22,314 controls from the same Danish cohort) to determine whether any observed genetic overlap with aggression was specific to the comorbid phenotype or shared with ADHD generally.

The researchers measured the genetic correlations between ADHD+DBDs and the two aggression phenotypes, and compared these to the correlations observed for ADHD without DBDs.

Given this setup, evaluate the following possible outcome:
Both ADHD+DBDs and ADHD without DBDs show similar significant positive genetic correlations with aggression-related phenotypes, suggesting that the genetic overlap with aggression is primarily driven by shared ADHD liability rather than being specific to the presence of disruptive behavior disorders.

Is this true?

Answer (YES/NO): NO